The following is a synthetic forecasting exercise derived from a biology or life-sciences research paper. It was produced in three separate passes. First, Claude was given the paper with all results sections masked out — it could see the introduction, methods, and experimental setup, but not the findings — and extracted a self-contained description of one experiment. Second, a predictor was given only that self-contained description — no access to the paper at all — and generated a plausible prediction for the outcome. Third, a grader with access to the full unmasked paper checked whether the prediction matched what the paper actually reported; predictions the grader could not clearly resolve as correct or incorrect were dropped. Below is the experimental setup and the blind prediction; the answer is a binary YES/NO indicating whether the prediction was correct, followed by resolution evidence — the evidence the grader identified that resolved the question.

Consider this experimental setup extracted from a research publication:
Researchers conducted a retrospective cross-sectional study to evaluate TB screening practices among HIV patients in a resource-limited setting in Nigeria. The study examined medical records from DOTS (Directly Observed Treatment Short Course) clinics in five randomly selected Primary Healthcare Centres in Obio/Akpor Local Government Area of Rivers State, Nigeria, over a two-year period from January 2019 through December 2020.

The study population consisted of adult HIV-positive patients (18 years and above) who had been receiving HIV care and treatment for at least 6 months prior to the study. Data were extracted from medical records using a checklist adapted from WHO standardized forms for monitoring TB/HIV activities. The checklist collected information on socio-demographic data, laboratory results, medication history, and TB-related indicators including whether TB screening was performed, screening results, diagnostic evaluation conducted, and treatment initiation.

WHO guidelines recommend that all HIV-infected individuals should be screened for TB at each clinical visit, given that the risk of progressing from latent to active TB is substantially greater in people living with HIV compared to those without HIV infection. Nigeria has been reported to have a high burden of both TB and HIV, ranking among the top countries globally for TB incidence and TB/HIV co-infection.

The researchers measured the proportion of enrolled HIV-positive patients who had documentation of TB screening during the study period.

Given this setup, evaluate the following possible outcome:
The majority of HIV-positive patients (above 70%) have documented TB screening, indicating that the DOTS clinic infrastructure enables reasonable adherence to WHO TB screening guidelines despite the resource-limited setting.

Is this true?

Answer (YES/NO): YES